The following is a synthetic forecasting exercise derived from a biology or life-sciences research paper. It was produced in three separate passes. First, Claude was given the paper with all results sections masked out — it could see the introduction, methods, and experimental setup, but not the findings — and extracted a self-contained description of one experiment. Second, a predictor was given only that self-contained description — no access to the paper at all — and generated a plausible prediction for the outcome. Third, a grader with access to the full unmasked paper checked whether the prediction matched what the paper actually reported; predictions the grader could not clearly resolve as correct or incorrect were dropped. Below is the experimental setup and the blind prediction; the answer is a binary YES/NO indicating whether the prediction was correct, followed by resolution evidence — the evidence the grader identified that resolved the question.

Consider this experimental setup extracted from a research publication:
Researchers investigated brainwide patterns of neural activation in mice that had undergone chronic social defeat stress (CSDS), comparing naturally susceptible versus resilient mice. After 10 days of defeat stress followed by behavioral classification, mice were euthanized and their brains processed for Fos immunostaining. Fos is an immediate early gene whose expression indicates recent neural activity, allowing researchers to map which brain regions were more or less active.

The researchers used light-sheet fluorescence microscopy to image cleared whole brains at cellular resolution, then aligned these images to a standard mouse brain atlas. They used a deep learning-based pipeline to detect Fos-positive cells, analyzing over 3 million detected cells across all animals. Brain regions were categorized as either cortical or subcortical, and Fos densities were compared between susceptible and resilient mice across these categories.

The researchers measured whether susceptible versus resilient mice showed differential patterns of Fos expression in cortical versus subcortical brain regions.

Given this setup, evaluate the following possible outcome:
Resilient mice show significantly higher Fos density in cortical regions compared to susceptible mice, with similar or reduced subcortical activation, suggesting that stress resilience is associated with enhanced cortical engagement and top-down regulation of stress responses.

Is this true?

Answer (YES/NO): YES